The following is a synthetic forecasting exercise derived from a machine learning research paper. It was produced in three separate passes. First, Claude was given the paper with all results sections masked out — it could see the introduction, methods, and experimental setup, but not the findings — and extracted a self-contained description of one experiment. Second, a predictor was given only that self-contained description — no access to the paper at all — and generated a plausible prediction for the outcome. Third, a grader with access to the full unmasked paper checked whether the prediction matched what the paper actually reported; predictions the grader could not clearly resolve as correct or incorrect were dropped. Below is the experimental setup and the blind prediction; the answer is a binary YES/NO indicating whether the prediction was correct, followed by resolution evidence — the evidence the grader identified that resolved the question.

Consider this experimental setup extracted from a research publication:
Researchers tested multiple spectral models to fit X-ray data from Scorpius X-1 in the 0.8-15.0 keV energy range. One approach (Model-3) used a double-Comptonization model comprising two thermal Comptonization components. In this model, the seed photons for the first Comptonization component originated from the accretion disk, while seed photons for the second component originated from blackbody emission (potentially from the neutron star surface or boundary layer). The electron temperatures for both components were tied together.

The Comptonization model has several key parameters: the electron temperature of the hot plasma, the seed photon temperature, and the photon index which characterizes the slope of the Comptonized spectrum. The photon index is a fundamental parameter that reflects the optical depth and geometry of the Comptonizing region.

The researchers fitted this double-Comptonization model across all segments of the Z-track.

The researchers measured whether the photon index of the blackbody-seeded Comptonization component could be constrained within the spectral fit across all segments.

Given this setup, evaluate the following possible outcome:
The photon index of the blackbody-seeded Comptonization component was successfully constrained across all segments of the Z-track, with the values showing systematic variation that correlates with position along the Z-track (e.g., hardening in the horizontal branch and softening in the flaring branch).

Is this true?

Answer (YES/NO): NO